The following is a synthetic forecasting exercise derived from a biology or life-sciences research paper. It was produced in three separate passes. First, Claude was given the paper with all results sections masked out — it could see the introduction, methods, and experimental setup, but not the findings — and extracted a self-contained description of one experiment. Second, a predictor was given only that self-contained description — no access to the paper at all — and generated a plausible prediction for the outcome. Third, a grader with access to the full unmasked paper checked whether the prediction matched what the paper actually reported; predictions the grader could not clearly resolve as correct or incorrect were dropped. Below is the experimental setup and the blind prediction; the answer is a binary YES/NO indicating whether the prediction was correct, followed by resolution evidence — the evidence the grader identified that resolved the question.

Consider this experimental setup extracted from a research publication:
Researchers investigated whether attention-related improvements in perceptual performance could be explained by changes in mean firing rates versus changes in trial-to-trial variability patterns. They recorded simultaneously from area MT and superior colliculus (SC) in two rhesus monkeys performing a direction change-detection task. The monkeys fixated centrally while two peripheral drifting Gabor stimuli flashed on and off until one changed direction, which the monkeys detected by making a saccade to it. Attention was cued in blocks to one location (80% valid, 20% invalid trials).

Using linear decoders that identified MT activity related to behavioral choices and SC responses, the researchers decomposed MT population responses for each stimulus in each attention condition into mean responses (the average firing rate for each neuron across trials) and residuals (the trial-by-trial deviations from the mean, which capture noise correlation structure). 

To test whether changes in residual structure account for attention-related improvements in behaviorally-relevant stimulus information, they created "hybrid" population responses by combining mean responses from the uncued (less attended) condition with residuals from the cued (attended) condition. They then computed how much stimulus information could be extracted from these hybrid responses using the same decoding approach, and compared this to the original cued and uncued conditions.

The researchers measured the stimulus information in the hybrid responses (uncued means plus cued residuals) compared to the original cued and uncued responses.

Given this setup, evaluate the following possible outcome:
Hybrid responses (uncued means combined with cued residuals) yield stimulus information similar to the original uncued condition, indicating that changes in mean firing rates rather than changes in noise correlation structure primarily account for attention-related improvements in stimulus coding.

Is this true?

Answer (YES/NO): NO